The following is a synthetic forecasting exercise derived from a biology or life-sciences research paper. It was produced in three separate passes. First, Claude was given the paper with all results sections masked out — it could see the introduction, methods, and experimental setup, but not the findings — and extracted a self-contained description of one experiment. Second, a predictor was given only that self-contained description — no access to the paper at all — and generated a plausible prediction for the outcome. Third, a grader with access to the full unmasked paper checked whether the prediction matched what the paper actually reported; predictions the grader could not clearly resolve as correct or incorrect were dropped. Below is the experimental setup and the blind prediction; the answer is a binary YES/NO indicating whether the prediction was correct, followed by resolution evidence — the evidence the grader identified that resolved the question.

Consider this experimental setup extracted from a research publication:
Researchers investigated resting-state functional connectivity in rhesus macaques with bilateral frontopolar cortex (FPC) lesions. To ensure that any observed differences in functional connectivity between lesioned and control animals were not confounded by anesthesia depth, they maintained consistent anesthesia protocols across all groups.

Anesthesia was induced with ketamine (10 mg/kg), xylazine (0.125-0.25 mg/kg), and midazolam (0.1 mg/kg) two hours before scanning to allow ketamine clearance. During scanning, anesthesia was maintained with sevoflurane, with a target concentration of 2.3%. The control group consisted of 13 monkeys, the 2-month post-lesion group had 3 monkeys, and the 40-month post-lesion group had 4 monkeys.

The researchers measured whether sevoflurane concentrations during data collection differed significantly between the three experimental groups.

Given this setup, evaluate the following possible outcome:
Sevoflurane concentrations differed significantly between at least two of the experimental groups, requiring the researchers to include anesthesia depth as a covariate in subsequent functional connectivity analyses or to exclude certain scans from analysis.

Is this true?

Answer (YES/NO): NO